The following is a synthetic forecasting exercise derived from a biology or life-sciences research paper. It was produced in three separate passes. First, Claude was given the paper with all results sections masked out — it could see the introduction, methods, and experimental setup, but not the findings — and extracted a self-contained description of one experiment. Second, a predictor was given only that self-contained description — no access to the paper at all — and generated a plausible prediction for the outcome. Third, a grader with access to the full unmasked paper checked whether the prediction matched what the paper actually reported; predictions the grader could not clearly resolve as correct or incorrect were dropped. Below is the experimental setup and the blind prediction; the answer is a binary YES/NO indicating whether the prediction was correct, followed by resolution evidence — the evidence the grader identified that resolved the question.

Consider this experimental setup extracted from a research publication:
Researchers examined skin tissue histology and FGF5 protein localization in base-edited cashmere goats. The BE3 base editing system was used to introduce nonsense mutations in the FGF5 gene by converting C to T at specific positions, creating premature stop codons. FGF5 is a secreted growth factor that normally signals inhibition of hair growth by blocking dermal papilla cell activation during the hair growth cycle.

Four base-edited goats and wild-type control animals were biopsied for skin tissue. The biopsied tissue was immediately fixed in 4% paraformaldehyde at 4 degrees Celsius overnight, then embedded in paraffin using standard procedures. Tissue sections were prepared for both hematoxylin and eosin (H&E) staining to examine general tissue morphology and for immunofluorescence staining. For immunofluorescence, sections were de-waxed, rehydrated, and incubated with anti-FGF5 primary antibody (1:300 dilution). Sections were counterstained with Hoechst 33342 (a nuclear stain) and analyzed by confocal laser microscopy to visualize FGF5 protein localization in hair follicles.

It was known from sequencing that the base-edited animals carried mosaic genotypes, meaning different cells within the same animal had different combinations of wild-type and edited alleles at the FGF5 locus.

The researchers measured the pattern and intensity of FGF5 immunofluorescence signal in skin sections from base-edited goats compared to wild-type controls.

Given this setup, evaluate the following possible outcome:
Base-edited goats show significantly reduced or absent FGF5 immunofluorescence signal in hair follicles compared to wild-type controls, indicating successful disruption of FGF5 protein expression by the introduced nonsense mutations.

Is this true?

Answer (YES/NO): YES